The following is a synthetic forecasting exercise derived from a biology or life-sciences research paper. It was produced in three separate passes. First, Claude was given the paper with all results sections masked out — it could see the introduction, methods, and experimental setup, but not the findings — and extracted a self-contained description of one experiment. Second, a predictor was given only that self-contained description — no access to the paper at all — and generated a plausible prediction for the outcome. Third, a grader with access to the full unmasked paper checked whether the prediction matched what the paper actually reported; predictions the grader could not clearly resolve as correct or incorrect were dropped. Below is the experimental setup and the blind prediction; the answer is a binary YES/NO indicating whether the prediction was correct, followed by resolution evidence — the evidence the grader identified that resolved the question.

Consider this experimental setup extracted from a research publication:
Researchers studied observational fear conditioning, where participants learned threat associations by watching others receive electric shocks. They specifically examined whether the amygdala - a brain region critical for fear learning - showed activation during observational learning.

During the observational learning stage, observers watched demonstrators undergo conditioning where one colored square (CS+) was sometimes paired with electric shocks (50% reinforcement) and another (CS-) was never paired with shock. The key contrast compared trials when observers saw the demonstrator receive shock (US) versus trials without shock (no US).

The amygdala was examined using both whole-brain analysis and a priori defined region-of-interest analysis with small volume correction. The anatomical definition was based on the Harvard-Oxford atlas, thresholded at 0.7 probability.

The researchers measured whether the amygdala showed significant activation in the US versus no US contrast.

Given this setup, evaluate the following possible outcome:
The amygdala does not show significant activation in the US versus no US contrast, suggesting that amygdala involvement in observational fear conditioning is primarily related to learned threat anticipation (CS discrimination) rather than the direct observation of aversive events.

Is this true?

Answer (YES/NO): NO